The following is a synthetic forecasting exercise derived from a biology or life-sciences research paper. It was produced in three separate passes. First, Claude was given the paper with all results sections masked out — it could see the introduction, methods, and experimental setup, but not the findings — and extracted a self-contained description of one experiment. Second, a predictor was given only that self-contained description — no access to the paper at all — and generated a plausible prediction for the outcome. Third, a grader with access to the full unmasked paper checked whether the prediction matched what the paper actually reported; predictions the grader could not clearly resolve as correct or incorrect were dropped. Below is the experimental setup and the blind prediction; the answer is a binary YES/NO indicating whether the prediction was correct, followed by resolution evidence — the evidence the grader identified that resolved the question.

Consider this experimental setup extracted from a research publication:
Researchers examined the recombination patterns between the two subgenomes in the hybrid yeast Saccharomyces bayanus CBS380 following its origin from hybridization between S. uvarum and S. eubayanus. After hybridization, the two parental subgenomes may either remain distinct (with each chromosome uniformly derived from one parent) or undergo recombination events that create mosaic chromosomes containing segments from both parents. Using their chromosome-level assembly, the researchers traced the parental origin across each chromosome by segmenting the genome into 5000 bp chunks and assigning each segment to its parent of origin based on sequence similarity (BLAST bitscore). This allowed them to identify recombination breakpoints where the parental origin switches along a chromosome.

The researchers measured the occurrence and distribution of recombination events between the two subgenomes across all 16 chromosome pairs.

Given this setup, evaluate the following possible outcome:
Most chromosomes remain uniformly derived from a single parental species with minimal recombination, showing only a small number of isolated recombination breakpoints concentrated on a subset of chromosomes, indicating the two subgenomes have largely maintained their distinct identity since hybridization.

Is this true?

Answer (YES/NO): NO